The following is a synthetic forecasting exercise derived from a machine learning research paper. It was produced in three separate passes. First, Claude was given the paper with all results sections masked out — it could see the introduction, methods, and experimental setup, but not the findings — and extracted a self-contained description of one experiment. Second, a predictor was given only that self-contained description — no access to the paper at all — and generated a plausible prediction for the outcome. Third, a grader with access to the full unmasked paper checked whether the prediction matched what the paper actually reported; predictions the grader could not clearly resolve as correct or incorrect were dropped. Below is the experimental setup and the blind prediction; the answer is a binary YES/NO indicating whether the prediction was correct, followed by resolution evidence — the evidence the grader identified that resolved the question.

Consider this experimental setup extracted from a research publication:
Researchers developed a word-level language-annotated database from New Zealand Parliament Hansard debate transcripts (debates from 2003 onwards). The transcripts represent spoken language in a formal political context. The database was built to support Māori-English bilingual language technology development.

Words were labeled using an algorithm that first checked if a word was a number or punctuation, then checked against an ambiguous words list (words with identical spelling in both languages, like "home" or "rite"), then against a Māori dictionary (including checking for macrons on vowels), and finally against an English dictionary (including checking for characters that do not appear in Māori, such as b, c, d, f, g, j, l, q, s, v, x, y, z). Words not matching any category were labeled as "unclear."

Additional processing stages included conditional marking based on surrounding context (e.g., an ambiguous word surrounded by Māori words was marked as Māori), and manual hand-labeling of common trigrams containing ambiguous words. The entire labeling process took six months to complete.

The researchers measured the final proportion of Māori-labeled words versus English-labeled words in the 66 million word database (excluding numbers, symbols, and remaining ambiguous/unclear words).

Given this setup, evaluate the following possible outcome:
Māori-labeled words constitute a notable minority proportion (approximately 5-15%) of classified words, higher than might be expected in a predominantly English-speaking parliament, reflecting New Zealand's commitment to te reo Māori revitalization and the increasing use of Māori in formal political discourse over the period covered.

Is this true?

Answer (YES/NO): NO